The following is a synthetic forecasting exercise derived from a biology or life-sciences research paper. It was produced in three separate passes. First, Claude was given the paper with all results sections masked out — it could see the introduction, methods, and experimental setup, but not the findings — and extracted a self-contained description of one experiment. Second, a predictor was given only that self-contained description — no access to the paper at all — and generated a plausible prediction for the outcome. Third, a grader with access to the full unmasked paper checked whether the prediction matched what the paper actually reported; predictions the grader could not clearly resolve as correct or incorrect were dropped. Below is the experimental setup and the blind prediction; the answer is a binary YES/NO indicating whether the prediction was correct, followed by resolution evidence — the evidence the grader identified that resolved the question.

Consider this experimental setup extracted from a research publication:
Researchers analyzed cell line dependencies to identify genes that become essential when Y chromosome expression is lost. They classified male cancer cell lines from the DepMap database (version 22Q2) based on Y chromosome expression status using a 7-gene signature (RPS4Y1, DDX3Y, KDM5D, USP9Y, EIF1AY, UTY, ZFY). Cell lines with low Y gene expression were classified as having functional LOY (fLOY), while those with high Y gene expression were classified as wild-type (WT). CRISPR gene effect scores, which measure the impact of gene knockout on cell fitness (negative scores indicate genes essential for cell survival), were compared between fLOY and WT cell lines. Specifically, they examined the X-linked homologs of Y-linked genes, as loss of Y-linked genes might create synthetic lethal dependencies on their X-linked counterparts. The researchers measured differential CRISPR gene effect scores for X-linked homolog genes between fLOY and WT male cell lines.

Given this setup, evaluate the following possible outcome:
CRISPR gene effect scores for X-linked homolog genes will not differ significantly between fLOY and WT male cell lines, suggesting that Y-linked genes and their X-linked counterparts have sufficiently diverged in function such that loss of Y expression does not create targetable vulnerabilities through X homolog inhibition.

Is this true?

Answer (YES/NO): NO